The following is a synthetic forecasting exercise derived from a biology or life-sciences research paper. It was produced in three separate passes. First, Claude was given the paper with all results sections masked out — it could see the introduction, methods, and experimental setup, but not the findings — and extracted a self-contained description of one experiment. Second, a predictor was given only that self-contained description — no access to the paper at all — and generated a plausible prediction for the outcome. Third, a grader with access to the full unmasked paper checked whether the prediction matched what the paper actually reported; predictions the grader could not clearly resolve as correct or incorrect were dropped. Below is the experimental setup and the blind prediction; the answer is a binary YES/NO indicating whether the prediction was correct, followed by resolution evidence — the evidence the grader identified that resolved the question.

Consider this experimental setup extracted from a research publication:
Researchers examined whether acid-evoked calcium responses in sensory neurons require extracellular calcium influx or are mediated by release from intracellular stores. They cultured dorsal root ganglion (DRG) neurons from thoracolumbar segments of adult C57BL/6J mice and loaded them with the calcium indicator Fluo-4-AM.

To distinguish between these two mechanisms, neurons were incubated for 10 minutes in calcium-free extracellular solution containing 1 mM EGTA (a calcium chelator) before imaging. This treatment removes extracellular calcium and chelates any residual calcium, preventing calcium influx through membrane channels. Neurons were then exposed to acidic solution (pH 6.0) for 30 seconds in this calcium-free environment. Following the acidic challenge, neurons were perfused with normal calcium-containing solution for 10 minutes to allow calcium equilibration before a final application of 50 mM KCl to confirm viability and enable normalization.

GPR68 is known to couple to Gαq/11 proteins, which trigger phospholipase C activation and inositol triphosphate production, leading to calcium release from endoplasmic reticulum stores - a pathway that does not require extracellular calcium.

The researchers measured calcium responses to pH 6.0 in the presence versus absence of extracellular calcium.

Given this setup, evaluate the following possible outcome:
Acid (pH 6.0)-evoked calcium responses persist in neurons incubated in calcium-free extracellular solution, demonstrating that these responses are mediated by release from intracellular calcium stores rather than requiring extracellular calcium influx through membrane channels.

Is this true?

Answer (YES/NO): YES